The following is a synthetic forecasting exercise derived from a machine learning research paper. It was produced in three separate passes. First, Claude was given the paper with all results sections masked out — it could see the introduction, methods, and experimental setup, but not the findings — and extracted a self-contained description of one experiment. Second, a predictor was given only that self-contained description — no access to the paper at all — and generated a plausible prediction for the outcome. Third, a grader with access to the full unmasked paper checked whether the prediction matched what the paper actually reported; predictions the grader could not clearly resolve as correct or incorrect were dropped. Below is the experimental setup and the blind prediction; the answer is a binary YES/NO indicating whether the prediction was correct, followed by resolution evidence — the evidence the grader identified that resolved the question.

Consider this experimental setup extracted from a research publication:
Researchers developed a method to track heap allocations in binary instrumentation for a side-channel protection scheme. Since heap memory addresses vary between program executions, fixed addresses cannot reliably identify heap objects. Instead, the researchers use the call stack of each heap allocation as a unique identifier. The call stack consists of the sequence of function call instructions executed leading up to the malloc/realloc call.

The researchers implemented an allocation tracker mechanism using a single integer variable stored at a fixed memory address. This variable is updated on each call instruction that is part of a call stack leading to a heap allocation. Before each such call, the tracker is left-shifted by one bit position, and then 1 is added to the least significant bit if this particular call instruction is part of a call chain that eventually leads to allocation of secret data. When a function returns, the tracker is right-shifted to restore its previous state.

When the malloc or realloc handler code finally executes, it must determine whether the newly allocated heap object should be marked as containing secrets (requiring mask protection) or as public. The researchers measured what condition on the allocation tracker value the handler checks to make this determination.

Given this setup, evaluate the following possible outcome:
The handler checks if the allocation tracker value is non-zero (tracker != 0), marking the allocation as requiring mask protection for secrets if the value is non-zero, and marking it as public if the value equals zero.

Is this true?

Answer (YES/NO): NO